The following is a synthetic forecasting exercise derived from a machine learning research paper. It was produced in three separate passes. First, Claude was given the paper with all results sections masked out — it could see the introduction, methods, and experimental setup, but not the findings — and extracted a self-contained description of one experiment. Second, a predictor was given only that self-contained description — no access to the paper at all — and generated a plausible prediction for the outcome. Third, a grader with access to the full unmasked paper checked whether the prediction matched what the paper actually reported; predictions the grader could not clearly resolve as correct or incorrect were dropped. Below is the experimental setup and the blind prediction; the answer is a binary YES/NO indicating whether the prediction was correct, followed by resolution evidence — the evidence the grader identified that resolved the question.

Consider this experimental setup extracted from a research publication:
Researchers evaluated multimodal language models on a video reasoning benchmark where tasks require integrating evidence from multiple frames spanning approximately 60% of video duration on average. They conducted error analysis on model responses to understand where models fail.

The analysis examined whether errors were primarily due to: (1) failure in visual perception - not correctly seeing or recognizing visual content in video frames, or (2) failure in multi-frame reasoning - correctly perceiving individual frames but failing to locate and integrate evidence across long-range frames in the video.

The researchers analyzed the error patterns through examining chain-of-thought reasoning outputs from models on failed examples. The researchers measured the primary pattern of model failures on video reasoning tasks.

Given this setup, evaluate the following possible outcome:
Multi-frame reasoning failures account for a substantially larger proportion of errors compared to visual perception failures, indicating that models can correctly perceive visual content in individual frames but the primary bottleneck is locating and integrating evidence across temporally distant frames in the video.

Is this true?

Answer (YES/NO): YES